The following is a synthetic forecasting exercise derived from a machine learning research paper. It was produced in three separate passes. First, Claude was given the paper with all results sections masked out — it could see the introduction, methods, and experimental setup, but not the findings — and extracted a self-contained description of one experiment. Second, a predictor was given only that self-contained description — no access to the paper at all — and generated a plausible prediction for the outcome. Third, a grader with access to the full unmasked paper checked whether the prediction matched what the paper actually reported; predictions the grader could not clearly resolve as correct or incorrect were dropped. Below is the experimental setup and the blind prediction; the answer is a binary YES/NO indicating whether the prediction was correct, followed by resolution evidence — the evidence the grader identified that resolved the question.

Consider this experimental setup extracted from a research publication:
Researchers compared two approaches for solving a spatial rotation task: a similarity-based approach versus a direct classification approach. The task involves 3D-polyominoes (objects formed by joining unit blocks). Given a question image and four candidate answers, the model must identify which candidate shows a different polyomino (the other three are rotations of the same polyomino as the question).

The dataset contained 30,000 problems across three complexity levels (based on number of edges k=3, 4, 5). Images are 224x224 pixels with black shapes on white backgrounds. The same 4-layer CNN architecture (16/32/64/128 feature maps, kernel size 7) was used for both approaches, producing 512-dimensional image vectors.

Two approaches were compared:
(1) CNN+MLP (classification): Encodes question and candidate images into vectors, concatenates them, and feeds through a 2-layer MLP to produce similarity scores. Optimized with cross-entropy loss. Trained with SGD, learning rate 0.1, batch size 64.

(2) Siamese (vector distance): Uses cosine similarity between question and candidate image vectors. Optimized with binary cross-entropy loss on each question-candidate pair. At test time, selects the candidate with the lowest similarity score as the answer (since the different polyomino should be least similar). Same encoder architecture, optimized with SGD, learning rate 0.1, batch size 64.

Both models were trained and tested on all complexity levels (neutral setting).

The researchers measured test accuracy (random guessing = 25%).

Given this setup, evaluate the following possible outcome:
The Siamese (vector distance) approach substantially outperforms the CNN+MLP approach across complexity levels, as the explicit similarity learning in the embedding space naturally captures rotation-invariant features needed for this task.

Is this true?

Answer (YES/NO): NO